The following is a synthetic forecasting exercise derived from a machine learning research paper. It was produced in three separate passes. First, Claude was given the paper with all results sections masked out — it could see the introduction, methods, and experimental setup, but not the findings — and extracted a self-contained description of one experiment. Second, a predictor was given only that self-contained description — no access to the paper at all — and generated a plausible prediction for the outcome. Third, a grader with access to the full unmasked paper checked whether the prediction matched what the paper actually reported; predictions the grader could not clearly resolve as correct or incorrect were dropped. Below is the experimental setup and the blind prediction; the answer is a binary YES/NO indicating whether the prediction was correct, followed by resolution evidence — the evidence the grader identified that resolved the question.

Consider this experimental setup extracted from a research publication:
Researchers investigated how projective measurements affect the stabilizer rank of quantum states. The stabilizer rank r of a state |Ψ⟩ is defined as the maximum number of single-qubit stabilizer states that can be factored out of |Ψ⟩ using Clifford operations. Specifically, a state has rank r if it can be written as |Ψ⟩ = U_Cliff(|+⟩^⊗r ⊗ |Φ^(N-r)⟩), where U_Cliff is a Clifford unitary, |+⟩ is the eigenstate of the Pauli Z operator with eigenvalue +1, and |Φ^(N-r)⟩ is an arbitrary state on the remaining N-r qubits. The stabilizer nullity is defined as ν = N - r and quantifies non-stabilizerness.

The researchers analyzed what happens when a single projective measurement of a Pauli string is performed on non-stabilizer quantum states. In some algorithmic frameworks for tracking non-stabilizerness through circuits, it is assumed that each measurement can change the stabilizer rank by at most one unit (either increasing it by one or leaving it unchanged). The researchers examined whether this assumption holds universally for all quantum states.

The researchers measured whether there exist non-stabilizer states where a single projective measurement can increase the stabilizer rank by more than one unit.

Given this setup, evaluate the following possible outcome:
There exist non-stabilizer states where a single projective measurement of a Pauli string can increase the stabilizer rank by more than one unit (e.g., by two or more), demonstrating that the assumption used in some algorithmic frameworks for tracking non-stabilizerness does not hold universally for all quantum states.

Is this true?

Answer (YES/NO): YES